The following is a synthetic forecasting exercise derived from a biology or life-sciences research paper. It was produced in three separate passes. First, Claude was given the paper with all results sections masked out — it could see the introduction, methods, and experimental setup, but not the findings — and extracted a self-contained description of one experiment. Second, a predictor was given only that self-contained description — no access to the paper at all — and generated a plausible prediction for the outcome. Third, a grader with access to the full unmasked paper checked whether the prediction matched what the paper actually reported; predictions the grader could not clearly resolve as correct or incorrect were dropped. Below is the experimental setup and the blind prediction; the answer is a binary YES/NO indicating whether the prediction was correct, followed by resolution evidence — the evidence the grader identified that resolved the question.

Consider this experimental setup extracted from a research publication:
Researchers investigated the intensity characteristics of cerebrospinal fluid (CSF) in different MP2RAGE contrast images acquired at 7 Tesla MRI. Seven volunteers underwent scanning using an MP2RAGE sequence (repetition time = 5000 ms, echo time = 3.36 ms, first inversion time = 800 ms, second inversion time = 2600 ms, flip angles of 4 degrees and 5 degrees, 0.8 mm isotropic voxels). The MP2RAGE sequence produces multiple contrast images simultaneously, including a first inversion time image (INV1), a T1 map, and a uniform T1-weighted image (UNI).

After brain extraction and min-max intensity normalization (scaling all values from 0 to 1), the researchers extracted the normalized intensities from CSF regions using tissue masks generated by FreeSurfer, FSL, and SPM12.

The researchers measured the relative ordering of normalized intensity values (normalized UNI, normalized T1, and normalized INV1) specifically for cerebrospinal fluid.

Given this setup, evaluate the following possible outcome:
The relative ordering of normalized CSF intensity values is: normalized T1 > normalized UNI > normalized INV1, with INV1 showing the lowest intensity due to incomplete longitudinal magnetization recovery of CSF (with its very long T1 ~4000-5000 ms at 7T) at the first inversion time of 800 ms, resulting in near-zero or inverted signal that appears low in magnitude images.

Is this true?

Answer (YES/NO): NO